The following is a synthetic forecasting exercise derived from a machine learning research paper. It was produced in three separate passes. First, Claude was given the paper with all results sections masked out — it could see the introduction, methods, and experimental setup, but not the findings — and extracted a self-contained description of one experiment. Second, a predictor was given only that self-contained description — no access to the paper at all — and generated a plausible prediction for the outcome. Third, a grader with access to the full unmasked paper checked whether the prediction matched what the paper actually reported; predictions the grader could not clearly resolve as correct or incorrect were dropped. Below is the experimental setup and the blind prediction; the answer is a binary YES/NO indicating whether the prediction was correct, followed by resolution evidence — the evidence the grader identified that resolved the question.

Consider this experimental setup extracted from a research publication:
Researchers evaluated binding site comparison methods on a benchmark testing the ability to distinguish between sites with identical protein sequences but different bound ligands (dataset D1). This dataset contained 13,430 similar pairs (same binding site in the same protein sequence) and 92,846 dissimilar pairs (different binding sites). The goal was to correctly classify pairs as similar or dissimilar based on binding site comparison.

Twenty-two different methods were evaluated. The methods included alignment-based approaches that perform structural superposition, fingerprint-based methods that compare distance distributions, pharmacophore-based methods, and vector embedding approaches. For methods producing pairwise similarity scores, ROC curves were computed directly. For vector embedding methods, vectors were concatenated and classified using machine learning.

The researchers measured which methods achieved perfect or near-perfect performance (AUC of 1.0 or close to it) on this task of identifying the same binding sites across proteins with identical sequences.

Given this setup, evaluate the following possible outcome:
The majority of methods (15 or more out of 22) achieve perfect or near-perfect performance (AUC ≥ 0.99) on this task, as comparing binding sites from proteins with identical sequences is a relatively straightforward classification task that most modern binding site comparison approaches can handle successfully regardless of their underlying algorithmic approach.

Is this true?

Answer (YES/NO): NO